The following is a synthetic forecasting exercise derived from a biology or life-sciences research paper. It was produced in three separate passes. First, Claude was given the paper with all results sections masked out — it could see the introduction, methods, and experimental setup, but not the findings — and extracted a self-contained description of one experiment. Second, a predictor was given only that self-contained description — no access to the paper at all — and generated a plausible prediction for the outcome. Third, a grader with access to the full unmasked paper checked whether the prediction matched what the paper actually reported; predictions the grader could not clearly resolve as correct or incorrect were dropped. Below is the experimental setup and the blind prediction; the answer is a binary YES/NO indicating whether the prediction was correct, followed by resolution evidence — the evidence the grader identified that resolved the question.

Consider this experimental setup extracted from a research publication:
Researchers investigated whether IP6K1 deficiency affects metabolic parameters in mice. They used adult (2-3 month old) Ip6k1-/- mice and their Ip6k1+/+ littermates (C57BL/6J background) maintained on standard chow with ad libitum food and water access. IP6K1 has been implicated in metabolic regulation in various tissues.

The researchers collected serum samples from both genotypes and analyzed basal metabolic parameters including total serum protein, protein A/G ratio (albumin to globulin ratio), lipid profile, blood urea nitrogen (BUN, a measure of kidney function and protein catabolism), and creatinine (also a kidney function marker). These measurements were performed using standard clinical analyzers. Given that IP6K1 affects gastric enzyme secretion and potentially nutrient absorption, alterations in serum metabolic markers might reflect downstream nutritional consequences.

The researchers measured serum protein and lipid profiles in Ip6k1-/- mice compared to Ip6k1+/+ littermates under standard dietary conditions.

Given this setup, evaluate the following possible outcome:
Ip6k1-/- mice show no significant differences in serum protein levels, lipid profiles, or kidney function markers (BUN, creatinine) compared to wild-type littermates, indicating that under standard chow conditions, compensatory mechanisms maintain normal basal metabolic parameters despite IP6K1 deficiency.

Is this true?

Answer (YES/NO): NO